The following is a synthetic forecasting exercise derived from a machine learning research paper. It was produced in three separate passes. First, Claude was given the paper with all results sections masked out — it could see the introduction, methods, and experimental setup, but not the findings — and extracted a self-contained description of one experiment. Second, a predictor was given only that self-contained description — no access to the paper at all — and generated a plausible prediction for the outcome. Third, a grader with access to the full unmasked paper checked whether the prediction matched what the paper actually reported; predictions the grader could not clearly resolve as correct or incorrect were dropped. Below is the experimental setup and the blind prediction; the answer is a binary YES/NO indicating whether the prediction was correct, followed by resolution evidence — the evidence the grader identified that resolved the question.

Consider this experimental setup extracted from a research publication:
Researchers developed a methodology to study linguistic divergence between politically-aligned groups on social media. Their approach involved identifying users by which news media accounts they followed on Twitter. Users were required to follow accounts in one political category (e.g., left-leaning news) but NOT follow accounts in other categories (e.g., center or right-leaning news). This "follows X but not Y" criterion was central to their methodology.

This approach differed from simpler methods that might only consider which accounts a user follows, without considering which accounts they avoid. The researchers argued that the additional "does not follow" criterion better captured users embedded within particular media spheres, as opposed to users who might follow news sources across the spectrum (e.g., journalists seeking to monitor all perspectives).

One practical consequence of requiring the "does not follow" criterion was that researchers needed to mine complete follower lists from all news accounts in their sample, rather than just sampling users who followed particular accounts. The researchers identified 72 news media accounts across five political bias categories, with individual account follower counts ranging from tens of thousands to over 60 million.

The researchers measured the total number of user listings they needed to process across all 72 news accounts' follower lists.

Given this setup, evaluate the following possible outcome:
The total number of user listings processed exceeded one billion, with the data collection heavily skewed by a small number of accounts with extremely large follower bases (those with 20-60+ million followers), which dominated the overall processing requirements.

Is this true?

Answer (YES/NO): NO